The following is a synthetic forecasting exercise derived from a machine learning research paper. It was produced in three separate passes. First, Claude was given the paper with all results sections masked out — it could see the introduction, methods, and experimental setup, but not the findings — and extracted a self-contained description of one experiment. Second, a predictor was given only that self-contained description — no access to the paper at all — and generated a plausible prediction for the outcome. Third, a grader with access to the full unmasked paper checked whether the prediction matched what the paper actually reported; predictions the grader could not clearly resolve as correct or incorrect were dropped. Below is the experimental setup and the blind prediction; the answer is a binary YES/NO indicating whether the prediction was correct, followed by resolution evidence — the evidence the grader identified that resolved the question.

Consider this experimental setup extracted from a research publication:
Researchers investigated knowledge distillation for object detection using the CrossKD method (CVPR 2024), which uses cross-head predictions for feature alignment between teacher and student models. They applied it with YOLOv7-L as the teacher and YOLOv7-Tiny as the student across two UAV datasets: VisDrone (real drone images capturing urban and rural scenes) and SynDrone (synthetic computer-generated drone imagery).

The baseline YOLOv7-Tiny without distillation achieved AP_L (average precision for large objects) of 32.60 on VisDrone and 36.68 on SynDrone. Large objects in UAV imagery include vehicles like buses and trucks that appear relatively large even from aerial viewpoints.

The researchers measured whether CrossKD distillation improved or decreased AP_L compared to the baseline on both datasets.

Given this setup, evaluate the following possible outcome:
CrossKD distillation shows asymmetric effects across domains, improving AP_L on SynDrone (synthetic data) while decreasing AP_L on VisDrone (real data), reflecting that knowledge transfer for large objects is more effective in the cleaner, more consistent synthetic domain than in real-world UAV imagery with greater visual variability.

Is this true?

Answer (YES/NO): NO